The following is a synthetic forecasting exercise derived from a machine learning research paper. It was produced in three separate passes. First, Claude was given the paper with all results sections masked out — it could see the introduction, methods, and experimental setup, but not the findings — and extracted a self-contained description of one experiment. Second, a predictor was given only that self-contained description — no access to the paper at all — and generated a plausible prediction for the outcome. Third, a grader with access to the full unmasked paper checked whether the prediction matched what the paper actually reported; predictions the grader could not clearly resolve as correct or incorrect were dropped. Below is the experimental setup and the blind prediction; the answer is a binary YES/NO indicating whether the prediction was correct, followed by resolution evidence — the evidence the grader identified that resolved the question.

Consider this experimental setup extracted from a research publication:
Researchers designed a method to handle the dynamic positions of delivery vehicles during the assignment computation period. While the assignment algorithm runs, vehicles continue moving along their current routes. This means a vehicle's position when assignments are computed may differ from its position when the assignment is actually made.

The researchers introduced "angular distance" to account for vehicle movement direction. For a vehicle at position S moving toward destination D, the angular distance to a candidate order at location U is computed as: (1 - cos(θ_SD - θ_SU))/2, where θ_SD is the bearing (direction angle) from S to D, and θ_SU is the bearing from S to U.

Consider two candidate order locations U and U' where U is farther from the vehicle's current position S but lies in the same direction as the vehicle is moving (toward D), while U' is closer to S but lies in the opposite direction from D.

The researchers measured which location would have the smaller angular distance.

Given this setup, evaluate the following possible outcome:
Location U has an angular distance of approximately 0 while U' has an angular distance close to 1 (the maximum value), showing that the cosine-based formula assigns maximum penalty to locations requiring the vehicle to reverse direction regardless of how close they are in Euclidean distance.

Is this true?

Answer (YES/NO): YES